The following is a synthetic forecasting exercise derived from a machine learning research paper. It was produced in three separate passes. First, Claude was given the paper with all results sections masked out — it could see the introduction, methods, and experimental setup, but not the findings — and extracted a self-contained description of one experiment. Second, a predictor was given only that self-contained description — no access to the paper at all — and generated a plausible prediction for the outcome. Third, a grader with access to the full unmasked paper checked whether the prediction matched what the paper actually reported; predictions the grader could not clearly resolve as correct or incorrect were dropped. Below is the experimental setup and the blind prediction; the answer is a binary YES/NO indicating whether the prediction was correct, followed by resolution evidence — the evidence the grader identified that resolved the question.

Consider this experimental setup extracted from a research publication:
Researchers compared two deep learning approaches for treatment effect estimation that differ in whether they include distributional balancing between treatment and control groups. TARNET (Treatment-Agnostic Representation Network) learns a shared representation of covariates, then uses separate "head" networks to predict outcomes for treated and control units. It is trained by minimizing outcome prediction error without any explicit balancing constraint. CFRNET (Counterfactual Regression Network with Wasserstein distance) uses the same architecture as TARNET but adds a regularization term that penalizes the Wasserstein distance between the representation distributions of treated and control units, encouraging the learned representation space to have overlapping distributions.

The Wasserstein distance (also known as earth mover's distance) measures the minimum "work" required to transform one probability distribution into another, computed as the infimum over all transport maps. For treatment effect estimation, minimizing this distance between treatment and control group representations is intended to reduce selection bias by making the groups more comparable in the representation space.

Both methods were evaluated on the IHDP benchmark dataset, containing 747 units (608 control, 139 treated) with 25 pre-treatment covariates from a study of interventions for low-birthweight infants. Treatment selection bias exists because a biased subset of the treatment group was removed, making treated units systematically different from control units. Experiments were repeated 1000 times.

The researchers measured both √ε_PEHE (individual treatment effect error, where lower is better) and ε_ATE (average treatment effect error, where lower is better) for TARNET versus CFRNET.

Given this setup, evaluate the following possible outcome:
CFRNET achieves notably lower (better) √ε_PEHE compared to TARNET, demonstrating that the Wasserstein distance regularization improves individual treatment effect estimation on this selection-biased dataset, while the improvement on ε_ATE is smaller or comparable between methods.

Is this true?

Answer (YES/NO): YES